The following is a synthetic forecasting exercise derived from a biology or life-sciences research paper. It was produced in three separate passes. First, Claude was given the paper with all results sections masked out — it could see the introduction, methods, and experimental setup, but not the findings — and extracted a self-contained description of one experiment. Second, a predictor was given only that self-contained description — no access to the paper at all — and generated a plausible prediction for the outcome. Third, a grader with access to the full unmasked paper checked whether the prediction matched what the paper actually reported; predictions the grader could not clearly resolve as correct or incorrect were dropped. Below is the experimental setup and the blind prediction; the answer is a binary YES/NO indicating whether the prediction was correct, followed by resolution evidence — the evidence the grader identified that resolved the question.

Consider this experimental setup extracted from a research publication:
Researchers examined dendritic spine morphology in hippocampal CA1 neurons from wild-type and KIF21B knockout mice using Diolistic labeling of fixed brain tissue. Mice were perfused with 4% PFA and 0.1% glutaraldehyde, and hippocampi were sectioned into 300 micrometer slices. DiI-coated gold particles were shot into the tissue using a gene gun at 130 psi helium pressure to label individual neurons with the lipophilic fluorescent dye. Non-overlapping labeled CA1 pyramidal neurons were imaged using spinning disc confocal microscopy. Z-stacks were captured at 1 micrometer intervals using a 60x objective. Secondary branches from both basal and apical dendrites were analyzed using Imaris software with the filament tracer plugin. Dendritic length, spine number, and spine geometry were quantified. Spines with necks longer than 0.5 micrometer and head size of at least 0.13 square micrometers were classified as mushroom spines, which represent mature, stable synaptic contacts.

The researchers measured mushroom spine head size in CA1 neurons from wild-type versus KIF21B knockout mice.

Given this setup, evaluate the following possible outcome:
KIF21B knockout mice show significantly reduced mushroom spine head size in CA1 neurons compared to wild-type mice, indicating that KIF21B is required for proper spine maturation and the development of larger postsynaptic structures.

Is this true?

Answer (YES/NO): NO